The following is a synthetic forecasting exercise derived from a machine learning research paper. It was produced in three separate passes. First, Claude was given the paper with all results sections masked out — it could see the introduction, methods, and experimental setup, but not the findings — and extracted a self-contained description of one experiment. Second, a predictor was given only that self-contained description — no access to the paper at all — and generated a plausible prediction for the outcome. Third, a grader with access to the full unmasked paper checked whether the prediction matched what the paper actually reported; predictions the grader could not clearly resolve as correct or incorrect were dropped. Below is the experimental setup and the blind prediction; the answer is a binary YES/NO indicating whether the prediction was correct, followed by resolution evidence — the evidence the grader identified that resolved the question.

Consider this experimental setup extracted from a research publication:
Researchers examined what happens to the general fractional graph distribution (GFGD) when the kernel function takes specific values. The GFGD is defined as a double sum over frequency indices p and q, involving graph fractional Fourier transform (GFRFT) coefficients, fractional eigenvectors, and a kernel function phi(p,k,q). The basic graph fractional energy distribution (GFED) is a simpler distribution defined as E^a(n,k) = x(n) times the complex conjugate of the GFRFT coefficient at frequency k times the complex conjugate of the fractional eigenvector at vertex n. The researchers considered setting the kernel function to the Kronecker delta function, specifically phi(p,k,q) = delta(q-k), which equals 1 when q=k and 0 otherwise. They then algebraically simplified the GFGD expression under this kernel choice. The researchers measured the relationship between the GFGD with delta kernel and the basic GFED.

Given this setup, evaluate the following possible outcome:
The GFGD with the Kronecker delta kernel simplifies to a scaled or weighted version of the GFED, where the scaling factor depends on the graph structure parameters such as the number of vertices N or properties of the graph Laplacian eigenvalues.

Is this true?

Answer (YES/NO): NO